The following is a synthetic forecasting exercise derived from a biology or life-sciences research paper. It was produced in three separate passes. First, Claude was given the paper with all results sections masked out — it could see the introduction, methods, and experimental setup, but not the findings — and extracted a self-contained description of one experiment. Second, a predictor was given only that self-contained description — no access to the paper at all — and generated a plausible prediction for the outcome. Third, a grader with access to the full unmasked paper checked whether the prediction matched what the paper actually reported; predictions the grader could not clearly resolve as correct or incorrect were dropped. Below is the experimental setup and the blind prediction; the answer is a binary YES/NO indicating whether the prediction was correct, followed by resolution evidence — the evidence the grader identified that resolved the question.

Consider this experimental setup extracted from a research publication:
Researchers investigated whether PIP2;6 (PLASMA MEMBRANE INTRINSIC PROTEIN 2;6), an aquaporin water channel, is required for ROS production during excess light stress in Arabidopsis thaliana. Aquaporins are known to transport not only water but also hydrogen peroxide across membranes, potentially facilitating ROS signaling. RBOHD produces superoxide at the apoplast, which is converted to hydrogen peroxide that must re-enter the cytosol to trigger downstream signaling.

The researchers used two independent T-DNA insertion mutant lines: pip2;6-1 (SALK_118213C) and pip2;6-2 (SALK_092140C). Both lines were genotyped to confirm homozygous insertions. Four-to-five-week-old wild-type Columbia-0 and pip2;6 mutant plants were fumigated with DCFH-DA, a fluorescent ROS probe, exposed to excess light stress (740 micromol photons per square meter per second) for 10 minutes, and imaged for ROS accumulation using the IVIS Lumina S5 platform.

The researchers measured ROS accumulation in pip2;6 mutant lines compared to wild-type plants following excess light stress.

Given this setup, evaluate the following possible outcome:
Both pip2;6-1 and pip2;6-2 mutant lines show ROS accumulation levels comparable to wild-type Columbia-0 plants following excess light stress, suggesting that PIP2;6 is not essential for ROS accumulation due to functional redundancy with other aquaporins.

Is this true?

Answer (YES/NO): NO